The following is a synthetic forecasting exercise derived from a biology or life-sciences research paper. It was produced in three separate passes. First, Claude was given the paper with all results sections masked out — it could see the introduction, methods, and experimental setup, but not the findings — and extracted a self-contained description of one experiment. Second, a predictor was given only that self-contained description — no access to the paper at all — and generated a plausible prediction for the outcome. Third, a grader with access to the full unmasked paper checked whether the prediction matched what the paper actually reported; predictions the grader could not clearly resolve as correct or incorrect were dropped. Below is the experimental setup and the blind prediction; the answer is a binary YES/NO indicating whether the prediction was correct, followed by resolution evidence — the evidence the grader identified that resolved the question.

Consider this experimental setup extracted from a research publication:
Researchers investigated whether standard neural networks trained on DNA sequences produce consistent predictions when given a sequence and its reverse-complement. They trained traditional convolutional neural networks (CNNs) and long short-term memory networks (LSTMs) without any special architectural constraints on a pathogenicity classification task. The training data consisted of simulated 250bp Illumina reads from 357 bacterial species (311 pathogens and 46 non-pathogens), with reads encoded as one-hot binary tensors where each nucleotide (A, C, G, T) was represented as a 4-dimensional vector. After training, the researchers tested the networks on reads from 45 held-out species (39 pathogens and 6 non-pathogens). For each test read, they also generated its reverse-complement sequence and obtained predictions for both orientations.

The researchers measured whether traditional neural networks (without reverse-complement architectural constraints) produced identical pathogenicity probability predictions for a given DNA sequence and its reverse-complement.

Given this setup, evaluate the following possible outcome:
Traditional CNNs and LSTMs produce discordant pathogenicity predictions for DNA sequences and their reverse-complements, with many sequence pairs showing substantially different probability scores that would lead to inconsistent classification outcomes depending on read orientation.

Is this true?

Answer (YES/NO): YES